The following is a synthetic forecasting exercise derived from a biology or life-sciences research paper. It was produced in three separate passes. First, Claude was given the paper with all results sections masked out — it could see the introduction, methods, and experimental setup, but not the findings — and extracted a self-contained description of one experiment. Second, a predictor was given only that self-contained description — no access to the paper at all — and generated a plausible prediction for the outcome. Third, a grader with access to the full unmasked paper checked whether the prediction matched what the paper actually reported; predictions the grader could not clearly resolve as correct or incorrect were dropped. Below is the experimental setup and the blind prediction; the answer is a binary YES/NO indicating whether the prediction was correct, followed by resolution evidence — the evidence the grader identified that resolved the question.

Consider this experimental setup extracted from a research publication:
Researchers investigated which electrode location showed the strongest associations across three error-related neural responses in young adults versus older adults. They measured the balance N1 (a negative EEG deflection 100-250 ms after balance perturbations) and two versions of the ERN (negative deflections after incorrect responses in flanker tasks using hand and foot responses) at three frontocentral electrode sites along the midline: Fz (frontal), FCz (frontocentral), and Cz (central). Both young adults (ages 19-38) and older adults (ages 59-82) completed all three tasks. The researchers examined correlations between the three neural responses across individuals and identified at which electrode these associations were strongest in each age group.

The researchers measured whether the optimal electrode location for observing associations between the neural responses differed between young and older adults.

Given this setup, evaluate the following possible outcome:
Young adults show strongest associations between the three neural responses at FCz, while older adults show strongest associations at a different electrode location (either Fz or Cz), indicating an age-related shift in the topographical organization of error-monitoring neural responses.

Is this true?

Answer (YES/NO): NO